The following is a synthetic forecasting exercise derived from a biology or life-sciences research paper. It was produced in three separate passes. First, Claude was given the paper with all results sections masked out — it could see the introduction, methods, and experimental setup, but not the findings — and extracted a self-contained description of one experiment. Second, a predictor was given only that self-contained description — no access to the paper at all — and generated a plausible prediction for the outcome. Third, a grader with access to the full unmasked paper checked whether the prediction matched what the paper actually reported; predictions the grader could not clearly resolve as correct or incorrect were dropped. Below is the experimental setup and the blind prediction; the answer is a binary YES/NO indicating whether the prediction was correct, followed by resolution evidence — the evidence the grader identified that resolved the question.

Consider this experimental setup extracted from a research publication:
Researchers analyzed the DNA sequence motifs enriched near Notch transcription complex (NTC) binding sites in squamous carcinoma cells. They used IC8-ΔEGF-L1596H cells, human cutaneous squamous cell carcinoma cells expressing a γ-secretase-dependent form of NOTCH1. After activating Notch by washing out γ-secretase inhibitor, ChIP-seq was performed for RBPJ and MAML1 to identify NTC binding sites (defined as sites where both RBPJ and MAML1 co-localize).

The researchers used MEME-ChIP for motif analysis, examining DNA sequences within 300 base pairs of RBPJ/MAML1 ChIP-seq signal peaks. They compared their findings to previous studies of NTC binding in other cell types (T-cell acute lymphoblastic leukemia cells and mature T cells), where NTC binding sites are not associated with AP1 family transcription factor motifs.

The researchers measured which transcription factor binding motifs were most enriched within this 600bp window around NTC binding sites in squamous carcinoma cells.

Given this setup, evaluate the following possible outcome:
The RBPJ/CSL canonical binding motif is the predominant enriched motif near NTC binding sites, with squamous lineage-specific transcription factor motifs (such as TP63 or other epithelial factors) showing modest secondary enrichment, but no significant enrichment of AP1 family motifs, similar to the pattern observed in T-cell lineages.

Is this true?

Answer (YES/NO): NO